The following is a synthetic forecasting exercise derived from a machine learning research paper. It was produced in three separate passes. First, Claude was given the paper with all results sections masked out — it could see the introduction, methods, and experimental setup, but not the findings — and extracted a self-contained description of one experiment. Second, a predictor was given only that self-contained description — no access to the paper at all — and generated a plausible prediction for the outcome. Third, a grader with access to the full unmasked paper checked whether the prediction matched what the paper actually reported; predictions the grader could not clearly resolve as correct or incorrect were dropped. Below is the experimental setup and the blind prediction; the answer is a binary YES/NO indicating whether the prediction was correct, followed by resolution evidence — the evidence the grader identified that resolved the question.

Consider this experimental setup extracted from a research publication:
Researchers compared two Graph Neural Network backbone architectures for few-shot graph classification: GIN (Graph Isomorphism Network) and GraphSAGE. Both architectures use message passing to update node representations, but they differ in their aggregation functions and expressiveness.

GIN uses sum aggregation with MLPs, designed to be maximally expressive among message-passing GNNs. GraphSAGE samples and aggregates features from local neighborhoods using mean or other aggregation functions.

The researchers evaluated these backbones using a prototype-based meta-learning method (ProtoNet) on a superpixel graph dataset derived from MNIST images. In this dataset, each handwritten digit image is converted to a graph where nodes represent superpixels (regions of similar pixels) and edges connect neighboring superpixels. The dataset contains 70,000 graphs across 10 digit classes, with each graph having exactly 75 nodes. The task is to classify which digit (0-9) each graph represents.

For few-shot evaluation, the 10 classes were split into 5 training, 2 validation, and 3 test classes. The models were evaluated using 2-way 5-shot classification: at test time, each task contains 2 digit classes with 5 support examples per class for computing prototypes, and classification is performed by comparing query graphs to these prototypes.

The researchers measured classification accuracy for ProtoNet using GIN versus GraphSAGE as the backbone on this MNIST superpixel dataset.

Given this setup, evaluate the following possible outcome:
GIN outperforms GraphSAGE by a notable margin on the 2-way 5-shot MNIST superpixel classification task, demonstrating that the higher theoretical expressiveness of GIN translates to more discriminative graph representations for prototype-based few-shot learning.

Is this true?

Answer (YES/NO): NO